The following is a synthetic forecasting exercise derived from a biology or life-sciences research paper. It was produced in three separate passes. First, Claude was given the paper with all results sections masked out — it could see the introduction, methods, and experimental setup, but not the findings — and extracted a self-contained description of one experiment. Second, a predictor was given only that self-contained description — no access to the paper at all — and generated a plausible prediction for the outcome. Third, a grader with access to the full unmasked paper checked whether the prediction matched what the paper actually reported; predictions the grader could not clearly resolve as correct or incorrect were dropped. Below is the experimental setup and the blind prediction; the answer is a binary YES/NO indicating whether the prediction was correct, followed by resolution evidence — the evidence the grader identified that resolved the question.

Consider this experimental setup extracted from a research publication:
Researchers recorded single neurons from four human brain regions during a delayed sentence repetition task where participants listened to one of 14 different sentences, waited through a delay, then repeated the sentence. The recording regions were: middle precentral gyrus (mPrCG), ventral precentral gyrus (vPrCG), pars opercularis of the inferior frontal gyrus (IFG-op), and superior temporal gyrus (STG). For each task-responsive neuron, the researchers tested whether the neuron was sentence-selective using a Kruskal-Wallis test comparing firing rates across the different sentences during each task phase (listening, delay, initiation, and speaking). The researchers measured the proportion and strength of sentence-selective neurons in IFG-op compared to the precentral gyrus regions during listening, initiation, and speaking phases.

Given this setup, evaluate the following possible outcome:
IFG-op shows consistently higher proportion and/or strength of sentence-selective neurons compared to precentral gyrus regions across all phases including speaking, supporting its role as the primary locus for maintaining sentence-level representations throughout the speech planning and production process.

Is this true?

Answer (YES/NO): NO